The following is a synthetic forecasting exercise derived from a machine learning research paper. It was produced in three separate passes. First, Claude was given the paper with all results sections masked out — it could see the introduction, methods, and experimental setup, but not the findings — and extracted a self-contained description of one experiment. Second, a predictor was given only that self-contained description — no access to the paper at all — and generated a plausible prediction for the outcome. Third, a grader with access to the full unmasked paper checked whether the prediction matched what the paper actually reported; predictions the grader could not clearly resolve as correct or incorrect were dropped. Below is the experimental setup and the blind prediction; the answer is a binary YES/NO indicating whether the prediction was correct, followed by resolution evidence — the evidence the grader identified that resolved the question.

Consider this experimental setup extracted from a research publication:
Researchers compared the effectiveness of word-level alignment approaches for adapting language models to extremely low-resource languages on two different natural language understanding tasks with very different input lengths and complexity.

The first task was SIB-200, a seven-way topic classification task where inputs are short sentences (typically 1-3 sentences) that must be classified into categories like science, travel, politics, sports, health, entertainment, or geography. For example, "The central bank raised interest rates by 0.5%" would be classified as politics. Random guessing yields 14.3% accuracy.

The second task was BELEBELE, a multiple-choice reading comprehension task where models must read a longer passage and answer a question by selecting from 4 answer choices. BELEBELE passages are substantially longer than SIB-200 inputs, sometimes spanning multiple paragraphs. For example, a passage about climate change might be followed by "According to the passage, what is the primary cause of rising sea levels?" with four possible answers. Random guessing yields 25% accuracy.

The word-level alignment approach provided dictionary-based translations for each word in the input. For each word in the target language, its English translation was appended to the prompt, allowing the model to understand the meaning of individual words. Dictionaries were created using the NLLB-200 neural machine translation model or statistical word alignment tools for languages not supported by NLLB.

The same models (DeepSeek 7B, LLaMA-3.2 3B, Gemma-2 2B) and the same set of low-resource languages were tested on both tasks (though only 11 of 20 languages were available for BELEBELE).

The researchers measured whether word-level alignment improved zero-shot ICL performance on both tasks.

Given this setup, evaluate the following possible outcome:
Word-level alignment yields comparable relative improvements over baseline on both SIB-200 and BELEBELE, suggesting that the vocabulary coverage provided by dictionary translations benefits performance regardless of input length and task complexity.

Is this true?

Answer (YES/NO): NO